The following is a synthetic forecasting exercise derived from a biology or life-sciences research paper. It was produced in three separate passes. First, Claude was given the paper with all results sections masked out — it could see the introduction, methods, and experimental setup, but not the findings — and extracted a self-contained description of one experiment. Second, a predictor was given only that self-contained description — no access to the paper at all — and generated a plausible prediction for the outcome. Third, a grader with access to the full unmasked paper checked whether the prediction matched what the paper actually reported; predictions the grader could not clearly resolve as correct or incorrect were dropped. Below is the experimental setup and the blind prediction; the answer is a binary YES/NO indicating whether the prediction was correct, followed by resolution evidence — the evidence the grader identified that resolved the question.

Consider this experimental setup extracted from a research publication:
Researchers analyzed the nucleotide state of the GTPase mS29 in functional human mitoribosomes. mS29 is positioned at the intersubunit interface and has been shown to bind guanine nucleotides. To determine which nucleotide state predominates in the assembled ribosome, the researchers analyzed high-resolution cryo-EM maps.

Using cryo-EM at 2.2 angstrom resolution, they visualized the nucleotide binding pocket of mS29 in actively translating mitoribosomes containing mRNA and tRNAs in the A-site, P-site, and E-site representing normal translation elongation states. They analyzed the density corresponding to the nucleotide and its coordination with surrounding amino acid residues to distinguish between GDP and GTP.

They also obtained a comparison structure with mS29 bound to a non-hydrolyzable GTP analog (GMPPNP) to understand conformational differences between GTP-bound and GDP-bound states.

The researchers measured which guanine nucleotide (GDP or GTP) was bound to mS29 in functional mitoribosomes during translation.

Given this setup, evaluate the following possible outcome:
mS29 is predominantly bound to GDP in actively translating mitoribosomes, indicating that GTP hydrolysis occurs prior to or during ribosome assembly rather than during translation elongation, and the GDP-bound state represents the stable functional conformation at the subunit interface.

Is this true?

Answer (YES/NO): YES